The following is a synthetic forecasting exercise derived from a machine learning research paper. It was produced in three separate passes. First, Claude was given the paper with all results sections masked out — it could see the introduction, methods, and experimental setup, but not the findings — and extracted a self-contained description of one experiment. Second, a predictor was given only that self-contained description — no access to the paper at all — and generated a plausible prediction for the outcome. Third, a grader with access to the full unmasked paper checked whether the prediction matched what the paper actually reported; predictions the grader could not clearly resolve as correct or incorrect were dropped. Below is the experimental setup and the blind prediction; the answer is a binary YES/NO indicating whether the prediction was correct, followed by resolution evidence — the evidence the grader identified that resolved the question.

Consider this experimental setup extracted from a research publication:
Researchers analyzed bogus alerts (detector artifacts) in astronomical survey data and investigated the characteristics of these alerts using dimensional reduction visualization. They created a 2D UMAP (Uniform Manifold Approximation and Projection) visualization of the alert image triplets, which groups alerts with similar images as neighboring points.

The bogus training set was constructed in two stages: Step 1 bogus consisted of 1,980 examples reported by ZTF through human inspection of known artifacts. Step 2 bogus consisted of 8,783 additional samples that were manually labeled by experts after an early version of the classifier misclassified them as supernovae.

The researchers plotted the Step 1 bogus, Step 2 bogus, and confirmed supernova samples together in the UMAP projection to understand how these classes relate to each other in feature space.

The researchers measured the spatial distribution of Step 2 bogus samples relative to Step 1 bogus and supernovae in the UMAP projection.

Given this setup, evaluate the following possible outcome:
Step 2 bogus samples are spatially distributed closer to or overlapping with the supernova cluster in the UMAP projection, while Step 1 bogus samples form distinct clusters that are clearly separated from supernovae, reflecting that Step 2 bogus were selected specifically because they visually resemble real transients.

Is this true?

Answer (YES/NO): NO